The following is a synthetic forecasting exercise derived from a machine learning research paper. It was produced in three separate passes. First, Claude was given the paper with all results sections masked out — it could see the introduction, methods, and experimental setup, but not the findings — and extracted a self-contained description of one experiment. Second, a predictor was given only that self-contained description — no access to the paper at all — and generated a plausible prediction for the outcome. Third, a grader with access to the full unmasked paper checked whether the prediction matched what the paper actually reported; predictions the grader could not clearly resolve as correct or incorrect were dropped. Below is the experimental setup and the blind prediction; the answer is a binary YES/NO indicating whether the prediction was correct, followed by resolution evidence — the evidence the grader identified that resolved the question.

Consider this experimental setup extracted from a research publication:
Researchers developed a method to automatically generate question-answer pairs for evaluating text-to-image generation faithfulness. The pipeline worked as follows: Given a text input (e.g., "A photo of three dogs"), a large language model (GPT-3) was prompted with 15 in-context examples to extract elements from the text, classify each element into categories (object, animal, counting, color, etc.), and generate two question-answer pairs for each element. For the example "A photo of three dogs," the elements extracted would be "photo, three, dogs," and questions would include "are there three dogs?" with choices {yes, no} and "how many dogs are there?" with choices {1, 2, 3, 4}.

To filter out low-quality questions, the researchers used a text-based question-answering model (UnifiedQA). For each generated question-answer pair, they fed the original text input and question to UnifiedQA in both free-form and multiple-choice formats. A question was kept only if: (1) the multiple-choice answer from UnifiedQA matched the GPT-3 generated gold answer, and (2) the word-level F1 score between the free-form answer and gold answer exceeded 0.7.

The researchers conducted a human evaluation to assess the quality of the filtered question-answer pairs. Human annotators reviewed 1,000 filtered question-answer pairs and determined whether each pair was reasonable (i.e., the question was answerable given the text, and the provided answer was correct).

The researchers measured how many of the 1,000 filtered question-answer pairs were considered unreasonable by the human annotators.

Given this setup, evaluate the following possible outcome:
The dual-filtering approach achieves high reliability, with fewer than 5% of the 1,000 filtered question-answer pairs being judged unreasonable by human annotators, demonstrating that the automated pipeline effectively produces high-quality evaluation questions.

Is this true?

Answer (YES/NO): YES